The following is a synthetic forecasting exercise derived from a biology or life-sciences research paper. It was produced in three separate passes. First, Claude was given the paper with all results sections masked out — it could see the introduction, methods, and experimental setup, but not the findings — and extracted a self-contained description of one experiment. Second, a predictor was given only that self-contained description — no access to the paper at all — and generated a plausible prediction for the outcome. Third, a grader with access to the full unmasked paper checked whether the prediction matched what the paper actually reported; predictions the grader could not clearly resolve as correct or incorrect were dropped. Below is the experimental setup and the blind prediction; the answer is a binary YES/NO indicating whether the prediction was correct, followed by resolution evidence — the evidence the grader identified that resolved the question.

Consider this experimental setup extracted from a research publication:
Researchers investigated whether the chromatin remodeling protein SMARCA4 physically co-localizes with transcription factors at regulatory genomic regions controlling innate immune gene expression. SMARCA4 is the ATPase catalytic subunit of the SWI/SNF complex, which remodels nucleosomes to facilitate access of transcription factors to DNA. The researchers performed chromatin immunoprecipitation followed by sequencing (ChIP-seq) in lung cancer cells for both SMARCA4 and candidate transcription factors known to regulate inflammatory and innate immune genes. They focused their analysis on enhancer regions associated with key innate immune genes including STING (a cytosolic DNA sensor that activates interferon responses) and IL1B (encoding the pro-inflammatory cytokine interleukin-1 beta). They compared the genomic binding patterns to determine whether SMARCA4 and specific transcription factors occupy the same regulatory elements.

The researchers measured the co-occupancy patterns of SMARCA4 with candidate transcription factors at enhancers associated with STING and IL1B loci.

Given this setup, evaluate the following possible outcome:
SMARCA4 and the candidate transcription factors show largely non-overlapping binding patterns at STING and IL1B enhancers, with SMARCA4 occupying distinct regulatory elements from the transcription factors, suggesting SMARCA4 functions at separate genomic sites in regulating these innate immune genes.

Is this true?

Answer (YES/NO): NO